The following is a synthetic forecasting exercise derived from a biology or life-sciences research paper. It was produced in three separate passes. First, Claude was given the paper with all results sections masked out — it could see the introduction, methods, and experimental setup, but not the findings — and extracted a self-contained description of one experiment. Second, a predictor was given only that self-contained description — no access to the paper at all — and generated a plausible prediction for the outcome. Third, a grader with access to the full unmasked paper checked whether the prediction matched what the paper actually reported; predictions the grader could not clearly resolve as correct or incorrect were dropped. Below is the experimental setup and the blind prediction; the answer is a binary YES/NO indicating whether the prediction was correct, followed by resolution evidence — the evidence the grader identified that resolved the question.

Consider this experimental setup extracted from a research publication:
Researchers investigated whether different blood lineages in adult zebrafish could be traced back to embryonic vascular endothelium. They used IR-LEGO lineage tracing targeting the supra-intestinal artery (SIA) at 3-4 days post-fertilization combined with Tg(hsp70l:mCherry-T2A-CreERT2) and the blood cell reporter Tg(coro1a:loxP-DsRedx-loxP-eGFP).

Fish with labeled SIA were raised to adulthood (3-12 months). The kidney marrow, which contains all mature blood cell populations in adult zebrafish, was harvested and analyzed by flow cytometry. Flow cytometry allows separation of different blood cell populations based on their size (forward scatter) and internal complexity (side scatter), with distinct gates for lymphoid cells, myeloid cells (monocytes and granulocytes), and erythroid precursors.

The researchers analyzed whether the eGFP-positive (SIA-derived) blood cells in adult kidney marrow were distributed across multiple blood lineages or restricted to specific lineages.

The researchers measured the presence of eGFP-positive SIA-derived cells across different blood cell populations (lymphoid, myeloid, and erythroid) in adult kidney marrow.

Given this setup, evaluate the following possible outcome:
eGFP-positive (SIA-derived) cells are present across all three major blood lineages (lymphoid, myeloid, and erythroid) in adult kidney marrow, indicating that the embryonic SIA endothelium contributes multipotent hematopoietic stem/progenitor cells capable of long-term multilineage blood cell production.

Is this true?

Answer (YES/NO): YES